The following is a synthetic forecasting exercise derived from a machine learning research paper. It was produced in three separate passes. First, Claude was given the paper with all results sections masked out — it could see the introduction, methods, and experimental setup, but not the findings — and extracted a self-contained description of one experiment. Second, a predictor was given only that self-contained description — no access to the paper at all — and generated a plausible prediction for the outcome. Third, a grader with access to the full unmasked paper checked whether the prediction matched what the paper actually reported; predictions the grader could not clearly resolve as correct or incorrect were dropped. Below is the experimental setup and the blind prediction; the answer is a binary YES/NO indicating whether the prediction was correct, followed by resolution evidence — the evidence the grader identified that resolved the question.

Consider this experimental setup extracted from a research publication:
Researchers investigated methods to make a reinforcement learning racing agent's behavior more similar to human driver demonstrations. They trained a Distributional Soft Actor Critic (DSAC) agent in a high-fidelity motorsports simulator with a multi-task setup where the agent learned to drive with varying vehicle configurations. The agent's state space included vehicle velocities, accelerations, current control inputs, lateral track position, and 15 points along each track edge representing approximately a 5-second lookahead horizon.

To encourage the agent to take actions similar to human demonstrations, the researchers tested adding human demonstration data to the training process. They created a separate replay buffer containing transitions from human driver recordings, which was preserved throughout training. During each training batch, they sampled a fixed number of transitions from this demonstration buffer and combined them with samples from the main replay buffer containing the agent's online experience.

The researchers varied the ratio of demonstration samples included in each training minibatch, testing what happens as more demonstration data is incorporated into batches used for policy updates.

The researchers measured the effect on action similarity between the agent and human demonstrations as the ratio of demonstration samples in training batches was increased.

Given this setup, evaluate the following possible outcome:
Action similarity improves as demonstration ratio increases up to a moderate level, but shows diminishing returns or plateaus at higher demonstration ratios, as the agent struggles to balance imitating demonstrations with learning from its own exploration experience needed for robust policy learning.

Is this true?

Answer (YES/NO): NO